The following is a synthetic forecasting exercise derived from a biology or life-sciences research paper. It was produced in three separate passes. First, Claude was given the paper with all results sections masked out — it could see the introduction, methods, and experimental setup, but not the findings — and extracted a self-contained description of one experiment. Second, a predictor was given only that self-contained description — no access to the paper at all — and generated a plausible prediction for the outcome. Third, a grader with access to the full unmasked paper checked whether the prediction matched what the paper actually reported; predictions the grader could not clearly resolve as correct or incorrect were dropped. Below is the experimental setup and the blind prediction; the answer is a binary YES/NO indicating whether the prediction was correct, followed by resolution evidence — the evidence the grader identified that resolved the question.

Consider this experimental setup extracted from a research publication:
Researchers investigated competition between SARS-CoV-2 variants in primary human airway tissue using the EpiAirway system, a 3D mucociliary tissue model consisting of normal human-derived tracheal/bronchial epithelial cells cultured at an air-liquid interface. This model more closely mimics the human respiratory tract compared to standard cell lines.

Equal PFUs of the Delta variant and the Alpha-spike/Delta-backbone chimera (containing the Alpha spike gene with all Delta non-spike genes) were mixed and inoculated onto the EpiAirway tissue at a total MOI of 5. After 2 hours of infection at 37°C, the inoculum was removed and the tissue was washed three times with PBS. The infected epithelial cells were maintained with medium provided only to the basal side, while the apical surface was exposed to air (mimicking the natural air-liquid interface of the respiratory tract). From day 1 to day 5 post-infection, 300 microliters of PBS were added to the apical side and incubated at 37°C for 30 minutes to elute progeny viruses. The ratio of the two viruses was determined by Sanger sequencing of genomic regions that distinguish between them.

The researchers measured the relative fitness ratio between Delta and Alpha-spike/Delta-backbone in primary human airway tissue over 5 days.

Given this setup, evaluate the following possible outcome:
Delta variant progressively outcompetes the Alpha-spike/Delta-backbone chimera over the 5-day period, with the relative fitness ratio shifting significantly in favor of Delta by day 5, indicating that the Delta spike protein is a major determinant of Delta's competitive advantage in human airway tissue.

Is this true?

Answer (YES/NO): YES